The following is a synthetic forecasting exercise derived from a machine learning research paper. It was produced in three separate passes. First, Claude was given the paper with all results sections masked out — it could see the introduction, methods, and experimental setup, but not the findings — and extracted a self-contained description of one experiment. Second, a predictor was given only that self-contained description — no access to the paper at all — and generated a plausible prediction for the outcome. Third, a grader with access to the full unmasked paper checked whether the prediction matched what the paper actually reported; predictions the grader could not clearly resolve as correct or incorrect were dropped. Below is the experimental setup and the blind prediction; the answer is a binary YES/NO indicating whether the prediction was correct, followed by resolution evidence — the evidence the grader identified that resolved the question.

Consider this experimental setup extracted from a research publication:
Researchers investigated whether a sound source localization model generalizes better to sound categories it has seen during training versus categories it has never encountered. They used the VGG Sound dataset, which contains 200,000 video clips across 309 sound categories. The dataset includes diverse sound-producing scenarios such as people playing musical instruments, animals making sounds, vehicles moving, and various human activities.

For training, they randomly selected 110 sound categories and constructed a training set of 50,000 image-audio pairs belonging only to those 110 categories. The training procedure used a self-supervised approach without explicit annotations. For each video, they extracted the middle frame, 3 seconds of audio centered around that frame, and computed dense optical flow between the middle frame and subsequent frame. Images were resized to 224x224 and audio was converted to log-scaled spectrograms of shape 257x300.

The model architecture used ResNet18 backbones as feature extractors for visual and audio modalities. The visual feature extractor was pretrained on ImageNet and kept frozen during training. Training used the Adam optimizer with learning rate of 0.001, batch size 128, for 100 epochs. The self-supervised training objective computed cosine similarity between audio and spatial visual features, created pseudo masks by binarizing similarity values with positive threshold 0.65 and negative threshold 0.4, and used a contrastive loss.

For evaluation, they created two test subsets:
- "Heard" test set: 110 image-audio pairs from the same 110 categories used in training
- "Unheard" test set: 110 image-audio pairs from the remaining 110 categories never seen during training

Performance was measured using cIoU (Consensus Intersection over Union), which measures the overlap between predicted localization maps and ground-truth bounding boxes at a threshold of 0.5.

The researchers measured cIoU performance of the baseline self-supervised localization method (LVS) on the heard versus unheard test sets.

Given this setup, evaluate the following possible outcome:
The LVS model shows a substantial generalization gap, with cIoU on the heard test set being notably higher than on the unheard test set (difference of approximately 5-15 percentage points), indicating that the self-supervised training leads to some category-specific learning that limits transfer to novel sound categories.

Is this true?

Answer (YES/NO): NO